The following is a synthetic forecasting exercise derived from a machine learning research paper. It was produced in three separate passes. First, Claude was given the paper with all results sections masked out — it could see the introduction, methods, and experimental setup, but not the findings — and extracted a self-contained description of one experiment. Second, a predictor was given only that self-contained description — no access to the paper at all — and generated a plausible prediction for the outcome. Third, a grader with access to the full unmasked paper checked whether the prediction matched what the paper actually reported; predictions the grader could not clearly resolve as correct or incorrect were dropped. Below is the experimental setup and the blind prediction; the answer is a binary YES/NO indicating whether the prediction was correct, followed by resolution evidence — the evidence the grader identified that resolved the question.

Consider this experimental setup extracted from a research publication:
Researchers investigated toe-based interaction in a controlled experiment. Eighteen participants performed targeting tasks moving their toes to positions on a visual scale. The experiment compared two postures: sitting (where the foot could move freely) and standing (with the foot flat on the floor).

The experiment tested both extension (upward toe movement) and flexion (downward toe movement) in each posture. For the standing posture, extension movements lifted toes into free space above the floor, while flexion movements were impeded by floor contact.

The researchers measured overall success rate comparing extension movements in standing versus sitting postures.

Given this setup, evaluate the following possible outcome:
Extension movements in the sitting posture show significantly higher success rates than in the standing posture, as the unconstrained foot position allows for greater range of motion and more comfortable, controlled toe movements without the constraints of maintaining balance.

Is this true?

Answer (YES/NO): YES